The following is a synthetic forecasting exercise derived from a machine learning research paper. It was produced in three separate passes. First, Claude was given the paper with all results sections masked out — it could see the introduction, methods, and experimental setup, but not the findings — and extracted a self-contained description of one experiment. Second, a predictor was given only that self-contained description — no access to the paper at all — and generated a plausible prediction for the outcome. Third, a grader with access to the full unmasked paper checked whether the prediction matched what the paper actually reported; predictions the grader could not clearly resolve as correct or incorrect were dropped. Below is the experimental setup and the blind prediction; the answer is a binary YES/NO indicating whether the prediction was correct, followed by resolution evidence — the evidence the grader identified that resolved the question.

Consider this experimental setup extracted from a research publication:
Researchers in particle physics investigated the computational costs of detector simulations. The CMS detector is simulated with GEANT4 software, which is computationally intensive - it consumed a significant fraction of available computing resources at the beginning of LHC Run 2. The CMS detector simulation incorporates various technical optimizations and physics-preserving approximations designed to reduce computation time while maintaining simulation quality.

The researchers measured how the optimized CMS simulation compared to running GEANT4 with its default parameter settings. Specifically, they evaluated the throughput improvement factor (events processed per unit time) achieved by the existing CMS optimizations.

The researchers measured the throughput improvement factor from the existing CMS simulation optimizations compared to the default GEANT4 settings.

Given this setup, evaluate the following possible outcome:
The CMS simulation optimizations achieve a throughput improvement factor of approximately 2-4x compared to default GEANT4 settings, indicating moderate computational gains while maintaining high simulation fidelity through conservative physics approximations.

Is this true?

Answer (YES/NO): NO